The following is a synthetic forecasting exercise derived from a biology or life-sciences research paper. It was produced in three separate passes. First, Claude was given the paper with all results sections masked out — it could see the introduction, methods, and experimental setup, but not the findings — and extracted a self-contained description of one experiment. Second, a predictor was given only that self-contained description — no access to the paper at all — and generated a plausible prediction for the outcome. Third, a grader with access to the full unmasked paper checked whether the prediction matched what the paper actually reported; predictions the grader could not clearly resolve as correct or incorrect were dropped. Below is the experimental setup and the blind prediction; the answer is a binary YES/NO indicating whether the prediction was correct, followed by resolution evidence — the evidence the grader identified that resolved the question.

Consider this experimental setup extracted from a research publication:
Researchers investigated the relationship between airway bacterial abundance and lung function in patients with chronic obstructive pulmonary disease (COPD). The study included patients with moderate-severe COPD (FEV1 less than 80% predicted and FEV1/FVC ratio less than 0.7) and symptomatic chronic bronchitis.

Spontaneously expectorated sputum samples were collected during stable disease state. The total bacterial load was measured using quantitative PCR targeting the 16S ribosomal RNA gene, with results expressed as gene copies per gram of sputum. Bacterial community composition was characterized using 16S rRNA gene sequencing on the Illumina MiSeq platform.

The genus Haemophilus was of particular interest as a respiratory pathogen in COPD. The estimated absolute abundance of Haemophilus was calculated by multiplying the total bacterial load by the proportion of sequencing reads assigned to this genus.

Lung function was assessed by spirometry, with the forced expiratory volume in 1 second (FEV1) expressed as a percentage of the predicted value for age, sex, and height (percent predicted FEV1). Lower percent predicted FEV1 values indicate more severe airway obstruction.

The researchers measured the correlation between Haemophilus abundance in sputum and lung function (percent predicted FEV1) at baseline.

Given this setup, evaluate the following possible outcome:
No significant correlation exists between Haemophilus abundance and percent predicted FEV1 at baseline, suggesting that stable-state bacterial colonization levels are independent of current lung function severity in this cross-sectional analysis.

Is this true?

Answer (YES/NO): YES